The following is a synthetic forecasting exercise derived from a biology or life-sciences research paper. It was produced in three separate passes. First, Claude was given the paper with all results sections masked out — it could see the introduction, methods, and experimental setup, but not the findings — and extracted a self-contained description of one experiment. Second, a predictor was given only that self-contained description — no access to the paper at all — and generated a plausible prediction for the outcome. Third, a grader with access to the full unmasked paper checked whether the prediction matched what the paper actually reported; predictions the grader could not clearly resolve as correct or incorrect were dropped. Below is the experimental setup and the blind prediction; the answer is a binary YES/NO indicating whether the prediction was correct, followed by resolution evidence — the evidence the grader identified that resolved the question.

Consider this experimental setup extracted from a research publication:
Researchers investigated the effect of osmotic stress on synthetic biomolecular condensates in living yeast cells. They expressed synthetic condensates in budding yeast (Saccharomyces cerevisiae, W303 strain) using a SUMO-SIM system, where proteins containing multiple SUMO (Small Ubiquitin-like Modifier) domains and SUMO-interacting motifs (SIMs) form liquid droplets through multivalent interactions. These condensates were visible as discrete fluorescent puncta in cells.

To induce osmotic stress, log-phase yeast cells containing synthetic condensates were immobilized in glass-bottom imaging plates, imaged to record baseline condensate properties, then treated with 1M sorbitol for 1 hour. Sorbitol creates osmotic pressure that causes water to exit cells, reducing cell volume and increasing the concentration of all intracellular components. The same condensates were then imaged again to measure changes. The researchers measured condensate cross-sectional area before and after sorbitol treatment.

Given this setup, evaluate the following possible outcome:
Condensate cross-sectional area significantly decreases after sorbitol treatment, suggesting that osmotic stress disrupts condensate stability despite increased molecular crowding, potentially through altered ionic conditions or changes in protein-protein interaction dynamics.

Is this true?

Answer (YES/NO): NO